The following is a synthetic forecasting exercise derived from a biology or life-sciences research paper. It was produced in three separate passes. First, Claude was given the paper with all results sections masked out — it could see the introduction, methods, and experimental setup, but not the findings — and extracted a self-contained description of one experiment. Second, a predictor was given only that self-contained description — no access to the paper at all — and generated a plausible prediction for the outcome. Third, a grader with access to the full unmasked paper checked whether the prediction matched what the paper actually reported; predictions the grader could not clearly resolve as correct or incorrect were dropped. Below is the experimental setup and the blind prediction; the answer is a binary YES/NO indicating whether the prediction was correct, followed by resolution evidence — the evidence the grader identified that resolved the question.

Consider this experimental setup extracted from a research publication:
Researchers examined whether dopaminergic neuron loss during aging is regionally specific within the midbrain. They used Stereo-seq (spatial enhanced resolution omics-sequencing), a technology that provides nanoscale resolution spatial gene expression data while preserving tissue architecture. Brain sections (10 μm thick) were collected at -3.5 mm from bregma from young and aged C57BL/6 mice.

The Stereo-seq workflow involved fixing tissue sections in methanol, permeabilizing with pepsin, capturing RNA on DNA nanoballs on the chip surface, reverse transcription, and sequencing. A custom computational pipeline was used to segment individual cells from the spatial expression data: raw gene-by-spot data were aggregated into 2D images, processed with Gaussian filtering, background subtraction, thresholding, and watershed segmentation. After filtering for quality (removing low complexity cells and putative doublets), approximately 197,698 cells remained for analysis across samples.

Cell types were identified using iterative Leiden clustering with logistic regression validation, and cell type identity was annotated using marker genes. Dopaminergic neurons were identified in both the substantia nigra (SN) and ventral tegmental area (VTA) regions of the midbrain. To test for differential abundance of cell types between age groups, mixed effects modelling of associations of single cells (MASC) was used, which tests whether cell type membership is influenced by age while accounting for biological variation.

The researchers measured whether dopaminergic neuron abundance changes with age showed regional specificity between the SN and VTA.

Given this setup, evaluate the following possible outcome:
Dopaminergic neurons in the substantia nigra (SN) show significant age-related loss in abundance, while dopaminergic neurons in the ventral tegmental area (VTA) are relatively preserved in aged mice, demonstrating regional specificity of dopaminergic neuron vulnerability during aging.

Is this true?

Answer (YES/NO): YES